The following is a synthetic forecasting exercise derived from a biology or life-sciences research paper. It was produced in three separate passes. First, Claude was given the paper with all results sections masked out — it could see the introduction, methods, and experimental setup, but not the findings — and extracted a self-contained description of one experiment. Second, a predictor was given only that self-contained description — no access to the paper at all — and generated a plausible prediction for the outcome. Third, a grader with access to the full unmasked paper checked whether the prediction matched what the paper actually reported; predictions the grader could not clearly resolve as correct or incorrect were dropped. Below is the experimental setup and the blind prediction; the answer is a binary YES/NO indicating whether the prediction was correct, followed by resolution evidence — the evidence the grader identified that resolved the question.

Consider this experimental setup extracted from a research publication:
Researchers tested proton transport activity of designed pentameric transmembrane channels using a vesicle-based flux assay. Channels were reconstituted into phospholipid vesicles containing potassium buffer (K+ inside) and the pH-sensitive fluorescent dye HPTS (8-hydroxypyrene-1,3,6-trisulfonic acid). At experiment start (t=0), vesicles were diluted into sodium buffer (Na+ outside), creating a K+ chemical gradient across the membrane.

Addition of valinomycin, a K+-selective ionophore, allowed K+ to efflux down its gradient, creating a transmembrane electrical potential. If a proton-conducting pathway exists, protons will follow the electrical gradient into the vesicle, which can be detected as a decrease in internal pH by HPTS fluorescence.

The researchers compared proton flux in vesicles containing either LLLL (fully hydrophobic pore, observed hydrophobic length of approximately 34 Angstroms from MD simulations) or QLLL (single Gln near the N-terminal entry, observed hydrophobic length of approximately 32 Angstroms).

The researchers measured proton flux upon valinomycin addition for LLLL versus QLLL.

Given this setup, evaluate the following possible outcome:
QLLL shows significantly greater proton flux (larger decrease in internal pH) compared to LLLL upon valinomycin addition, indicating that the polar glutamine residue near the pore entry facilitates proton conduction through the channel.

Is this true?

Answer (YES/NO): NO